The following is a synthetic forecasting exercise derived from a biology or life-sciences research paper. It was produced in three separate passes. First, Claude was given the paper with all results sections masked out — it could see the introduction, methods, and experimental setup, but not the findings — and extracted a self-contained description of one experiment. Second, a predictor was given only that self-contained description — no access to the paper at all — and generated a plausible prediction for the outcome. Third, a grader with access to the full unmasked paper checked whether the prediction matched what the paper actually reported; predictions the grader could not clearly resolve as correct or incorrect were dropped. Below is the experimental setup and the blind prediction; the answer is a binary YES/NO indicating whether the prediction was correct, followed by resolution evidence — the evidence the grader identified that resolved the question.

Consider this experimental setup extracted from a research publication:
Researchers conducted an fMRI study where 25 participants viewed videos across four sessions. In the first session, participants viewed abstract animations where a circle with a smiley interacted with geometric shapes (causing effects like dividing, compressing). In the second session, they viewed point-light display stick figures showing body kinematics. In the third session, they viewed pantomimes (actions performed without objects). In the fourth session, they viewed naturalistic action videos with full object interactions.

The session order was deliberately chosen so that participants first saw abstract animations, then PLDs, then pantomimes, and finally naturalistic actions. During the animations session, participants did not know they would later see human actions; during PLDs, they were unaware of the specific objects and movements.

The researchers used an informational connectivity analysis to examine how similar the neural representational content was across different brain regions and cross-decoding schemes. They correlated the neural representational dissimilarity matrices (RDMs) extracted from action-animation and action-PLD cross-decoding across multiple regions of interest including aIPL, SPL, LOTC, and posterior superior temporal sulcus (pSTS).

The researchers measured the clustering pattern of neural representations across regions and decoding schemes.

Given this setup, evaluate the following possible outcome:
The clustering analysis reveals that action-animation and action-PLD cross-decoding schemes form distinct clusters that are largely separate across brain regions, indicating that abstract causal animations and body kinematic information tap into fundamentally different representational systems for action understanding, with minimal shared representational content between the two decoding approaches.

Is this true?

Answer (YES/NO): NO